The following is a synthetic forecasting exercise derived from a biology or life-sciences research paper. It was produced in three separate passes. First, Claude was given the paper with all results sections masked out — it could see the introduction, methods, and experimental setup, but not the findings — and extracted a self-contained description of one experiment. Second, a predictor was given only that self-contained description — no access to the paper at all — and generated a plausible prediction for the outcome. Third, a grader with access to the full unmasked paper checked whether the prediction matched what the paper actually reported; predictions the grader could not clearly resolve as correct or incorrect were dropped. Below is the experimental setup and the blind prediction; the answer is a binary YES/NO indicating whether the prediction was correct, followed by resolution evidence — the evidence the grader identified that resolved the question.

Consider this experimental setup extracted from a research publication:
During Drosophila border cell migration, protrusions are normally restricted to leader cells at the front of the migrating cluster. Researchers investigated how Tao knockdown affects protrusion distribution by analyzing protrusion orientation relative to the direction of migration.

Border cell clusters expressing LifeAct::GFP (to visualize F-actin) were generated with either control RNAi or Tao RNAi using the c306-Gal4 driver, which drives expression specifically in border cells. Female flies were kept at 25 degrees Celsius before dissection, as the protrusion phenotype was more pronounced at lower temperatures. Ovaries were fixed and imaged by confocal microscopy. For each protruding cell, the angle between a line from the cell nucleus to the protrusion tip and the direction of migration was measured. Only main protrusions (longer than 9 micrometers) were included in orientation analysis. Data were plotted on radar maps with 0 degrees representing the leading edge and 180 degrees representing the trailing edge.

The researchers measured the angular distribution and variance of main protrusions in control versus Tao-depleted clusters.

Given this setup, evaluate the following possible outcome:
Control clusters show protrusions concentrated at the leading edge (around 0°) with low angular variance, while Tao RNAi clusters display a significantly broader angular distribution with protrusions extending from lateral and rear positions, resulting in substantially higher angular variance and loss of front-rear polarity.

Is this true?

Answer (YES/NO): YES